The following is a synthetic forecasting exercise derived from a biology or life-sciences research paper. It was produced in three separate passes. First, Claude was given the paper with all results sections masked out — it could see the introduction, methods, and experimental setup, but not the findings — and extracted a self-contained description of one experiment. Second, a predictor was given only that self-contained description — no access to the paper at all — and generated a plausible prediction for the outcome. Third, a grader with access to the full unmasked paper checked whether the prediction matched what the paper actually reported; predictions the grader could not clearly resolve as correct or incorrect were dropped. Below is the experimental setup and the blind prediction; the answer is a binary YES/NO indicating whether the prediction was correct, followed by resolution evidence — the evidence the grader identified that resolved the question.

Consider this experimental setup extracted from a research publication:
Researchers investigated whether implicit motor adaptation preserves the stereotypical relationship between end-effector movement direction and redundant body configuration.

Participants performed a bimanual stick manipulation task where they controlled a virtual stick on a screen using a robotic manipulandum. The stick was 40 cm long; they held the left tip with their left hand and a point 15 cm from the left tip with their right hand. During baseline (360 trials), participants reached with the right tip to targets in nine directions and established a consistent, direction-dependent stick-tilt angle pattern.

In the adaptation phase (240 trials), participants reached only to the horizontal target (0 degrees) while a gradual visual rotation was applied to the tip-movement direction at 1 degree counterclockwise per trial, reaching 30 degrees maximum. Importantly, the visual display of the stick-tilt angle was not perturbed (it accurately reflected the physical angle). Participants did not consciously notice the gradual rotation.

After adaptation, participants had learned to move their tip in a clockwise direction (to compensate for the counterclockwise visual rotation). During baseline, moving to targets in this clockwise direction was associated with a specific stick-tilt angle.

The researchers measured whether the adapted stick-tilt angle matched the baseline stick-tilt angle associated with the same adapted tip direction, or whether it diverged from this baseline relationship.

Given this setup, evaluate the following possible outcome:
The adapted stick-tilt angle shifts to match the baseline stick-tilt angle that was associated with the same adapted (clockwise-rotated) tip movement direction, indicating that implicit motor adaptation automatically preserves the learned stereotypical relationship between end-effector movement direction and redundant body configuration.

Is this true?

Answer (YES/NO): YES